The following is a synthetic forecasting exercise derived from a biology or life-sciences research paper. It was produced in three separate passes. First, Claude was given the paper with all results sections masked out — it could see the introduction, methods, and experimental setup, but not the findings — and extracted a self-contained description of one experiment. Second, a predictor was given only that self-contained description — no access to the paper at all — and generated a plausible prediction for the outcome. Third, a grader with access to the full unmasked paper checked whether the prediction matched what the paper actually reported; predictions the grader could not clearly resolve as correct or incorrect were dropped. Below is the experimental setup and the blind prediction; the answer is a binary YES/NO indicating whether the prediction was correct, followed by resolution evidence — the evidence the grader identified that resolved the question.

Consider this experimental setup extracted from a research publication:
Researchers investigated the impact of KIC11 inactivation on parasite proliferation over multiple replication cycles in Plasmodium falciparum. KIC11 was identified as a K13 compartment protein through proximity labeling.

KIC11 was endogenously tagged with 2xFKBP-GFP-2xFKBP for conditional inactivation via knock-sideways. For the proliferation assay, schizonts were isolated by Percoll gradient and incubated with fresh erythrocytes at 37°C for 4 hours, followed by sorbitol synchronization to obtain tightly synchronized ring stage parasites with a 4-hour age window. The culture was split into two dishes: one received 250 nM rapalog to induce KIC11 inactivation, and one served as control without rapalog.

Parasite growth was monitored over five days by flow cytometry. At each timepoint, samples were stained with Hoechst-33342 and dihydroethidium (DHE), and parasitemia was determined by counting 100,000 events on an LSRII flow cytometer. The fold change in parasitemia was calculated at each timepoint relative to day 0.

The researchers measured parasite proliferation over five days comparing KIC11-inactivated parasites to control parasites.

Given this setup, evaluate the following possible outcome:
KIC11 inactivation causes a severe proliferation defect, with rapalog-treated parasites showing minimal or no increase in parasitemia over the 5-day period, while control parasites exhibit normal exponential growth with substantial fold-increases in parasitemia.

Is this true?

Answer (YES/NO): YES